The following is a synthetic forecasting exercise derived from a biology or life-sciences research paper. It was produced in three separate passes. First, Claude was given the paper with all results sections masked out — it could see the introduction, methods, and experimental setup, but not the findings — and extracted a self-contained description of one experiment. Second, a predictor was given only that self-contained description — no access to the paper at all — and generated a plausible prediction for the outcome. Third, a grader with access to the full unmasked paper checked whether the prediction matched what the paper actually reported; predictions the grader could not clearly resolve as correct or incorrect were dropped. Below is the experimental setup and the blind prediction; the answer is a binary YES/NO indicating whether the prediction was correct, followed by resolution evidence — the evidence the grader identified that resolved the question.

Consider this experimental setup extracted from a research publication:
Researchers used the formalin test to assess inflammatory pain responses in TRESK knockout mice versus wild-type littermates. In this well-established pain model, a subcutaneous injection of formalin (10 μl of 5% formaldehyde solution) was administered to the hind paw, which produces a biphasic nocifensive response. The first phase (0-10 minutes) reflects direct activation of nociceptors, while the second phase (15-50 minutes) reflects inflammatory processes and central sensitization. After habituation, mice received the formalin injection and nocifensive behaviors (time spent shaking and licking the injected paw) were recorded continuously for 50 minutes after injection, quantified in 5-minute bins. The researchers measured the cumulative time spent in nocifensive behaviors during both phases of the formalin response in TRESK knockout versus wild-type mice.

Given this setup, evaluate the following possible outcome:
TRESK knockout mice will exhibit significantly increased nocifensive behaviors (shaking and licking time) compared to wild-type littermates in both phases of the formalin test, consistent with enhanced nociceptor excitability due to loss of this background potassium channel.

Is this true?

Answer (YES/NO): NO